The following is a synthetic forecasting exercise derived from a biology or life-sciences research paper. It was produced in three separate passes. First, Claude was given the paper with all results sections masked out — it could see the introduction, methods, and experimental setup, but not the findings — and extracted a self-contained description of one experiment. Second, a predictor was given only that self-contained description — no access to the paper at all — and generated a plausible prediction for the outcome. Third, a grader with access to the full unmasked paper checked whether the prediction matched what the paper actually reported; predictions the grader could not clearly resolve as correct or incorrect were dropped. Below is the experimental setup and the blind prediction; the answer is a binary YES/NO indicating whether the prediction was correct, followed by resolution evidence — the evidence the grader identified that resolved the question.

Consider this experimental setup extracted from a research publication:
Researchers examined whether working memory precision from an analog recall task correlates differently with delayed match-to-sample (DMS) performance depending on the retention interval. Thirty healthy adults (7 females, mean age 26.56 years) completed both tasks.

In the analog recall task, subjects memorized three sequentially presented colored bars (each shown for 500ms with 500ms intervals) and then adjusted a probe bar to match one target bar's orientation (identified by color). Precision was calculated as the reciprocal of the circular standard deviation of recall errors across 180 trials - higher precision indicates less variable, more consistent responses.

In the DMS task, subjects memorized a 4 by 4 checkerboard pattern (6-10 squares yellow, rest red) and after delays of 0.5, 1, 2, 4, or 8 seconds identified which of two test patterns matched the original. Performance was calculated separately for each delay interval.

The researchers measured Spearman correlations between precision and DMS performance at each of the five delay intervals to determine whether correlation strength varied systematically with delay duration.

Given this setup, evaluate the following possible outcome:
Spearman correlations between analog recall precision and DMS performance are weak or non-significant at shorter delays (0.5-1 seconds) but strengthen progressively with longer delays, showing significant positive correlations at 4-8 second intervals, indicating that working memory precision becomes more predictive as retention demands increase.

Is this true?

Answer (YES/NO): NO